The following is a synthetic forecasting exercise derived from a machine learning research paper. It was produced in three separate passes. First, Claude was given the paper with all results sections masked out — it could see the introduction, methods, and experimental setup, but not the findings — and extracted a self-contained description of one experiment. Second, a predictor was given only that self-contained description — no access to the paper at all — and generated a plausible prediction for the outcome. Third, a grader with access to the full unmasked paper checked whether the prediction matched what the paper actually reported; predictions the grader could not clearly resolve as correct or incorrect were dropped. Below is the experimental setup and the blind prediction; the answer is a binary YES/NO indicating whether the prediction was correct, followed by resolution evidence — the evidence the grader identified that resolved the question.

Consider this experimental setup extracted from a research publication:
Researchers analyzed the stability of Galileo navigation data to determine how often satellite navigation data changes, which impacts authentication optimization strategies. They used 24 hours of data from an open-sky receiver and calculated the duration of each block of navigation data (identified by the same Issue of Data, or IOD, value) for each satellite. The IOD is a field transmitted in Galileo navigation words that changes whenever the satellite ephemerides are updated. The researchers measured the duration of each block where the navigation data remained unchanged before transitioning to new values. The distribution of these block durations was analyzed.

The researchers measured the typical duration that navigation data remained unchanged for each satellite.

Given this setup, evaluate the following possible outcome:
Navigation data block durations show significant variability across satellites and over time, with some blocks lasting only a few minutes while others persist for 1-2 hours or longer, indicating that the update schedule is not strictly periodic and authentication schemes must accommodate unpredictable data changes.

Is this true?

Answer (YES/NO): NO